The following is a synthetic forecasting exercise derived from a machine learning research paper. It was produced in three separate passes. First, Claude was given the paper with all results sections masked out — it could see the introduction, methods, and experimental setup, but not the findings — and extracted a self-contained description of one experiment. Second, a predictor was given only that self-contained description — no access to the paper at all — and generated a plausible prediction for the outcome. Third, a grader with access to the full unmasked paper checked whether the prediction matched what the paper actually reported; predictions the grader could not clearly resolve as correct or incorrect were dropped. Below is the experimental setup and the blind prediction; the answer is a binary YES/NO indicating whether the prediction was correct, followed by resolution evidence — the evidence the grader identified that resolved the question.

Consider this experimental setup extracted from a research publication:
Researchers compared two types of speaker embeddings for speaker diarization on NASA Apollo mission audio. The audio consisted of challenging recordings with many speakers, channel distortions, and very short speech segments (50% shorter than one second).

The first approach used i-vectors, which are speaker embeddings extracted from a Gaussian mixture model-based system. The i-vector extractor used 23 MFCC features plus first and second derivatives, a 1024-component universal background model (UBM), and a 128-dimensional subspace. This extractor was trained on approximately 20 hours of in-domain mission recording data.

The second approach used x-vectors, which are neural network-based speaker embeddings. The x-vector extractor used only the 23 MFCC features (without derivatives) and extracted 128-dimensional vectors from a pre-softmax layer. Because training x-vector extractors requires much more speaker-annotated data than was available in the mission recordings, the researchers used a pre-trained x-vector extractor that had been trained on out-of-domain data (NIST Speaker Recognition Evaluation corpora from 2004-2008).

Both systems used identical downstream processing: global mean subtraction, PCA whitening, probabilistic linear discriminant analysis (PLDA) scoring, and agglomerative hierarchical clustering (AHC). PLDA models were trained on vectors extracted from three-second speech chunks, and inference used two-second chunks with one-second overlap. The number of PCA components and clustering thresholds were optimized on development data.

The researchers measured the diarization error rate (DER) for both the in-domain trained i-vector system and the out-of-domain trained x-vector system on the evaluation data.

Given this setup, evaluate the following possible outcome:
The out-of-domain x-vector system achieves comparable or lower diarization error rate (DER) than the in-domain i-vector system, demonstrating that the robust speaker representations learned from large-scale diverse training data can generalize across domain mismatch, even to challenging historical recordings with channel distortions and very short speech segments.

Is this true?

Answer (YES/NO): YES